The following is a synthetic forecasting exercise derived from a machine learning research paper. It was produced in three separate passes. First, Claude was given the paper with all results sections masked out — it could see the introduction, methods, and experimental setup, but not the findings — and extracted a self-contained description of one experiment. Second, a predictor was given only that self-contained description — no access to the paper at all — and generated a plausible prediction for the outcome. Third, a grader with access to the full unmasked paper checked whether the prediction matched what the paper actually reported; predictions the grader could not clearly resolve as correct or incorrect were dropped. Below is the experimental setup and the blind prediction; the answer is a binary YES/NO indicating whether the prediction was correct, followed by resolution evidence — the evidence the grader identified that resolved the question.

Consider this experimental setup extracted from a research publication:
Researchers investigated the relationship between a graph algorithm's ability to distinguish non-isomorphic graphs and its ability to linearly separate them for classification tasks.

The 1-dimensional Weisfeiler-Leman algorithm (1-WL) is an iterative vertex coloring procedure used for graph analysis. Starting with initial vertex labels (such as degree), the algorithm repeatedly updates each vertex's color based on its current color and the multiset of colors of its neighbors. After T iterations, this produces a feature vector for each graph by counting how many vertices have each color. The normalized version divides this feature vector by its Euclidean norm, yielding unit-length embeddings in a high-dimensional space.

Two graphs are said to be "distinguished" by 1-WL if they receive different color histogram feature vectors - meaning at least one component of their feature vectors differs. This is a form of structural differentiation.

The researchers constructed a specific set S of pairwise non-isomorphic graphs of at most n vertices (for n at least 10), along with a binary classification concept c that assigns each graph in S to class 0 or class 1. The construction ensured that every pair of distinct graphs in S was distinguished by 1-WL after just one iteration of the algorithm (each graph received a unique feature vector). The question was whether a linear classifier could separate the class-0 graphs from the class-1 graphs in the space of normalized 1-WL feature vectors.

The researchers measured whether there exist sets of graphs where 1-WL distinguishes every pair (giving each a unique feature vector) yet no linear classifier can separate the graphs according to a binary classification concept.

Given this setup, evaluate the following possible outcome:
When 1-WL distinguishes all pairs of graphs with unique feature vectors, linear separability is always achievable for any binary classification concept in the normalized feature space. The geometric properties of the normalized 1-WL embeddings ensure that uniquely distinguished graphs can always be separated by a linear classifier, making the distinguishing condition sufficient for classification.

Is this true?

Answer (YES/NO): NO